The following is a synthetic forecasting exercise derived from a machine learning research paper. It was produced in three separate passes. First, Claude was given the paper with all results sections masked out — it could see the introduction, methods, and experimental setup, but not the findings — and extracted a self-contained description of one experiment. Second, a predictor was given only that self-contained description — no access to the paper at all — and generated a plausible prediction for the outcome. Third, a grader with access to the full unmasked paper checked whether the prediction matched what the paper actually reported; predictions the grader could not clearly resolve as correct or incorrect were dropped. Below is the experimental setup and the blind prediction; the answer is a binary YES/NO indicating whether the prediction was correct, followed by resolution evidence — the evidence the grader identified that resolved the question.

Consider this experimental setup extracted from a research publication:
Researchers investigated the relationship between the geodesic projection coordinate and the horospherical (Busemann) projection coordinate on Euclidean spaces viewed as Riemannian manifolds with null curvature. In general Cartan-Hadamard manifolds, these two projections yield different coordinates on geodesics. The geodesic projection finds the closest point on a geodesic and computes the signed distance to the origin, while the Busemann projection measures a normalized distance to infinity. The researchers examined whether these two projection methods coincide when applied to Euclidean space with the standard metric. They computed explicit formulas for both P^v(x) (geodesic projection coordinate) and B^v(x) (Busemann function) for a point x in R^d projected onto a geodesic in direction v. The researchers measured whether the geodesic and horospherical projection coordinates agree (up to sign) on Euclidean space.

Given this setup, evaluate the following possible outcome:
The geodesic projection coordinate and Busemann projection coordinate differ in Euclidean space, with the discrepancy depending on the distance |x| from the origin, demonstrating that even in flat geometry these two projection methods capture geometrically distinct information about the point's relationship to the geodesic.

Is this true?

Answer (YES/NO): NO